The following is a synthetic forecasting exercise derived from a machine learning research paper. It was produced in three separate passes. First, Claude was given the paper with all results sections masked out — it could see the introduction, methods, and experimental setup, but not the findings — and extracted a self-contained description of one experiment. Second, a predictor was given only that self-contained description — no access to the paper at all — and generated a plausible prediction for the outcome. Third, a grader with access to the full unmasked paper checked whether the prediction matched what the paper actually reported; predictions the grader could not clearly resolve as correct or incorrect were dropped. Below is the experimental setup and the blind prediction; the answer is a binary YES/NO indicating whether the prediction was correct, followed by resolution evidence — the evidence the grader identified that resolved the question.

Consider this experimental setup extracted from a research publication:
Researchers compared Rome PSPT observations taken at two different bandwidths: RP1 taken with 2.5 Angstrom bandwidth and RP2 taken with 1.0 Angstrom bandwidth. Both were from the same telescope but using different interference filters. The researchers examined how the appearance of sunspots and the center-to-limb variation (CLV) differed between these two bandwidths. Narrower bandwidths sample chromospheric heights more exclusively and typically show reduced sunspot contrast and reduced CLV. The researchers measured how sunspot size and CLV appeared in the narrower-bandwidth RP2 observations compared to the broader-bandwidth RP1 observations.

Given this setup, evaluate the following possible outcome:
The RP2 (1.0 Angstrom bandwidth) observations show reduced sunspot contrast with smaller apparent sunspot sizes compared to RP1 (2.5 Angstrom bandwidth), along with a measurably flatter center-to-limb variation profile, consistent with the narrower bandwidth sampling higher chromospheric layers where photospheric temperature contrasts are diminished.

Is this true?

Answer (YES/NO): NO